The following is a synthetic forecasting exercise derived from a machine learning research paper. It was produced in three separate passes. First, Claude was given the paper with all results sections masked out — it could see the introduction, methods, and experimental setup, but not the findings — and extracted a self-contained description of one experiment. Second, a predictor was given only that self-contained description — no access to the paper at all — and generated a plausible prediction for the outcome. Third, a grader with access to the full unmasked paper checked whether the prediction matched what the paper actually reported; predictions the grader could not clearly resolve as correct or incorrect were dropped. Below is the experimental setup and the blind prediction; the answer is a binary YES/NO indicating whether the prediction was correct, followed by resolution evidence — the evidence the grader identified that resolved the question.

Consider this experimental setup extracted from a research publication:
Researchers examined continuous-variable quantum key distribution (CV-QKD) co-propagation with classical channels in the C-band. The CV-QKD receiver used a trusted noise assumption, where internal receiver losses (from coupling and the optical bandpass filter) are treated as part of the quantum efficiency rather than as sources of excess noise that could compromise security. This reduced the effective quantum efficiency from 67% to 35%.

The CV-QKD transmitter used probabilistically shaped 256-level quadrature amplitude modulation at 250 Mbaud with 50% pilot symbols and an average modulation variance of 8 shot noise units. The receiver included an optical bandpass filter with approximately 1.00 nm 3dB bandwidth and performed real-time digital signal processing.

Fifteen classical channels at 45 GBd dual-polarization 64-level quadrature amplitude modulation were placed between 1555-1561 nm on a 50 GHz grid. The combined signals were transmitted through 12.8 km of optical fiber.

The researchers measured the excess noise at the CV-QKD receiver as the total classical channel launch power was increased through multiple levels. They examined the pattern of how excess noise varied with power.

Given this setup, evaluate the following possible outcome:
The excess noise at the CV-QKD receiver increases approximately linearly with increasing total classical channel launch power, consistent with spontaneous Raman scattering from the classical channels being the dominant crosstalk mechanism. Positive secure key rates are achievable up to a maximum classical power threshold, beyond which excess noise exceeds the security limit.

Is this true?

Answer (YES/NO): NO